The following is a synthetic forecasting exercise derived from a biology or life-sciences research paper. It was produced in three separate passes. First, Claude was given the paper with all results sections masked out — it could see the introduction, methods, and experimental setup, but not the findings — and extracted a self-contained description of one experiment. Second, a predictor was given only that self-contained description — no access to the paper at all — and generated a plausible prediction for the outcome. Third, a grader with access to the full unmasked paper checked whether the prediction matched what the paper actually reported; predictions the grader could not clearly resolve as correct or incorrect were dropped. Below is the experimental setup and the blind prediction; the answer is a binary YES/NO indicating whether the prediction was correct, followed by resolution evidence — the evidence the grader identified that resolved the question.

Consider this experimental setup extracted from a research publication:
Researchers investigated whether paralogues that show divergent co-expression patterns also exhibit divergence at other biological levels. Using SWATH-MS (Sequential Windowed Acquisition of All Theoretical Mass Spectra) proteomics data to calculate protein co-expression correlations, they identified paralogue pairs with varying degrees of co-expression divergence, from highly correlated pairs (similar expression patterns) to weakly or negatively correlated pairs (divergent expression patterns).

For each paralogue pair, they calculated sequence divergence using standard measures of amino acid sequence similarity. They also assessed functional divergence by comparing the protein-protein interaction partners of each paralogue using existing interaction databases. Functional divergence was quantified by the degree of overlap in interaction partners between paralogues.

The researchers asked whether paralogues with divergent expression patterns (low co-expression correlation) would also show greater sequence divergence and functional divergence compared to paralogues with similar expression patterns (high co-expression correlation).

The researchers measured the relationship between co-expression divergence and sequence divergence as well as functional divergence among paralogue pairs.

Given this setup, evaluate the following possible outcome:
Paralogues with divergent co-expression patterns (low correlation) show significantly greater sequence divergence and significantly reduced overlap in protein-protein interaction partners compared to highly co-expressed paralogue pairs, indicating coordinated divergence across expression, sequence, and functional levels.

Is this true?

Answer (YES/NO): YES